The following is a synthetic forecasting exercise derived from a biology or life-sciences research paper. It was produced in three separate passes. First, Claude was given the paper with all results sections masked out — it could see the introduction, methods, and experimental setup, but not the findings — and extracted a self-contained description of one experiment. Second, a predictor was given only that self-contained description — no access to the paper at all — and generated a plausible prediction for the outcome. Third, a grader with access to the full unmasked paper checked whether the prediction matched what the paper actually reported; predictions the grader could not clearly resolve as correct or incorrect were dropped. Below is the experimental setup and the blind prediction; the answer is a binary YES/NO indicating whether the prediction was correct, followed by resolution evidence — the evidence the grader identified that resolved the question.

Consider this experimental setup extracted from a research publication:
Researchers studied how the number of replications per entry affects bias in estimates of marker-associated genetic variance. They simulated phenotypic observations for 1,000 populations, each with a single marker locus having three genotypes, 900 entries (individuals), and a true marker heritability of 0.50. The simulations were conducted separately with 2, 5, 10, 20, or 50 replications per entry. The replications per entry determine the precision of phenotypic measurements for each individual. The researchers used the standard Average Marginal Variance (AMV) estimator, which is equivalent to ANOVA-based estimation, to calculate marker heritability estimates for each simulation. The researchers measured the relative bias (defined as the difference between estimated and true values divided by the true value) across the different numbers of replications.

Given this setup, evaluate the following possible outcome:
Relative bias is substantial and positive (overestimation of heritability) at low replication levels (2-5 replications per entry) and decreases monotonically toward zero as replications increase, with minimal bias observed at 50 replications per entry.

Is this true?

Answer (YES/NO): NO